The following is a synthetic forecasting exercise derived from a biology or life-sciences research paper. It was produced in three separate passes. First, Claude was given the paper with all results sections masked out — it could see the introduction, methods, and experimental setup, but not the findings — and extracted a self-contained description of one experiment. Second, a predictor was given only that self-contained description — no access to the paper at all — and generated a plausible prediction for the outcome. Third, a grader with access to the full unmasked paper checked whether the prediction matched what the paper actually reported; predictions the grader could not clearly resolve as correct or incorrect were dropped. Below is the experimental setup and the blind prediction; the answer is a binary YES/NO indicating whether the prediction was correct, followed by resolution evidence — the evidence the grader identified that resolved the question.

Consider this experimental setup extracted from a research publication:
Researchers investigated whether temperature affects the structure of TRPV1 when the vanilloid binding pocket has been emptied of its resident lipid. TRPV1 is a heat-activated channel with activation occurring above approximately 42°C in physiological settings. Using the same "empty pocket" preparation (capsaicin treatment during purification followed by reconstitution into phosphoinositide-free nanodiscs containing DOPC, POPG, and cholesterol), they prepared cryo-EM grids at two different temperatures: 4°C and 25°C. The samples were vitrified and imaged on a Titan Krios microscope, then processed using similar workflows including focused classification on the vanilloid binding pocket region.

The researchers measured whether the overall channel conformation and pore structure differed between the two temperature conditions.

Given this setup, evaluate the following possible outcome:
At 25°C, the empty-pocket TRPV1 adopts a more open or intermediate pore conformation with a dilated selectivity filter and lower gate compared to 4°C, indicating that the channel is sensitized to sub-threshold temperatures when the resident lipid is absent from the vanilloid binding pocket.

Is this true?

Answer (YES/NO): NO